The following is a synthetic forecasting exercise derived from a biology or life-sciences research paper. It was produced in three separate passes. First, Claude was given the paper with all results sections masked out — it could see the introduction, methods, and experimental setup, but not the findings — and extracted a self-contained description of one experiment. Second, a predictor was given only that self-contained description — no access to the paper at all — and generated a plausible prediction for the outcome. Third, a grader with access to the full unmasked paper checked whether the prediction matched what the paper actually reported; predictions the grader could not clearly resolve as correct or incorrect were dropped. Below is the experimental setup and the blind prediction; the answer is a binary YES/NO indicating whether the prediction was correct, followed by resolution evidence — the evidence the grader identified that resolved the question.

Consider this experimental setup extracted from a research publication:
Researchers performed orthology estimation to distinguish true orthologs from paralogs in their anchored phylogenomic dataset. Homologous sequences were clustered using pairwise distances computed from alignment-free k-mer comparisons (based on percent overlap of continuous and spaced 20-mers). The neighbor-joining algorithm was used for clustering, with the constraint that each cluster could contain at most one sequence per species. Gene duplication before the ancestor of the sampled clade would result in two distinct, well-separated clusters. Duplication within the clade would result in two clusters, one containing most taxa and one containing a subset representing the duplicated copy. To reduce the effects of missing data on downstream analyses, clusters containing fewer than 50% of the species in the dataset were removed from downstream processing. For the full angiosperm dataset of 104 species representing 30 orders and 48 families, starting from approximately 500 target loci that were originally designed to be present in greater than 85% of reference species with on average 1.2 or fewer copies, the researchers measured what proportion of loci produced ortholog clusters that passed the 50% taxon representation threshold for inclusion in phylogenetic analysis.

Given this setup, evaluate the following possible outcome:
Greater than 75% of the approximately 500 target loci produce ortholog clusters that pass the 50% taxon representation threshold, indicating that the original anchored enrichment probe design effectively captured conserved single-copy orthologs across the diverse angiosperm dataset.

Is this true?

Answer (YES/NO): YES